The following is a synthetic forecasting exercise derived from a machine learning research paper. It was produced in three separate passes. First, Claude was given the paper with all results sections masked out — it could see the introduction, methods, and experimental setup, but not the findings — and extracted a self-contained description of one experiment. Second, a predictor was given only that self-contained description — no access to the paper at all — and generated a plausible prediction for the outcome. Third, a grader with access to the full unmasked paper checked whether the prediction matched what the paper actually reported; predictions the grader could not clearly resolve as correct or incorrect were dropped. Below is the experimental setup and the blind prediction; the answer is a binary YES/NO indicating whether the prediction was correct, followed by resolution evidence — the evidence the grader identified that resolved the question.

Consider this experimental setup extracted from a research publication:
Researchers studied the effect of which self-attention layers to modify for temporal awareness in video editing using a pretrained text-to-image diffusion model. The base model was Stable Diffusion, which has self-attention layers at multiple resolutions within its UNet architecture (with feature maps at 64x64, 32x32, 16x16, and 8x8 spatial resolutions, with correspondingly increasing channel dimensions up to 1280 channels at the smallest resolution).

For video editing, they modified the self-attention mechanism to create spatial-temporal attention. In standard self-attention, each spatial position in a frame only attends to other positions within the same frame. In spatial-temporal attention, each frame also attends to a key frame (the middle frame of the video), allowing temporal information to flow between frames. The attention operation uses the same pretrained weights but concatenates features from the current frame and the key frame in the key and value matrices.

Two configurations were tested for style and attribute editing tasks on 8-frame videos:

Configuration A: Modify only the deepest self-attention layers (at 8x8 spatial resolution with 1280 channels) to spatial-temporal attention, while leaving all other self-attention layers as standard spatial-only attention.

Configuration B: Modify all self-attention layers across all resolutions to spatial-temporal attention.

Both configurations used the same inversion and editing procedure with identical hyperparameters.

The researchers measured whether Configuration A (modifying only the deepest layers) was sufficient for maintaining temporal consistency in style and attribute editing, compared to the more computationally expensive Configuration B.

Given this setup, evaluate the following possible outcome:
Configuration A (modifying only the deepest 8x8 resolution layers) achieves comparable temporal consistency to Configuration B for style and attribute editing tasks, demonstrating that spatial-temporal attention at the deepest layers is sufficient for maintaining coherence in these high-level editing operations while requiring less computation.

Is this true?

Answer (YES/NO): YES